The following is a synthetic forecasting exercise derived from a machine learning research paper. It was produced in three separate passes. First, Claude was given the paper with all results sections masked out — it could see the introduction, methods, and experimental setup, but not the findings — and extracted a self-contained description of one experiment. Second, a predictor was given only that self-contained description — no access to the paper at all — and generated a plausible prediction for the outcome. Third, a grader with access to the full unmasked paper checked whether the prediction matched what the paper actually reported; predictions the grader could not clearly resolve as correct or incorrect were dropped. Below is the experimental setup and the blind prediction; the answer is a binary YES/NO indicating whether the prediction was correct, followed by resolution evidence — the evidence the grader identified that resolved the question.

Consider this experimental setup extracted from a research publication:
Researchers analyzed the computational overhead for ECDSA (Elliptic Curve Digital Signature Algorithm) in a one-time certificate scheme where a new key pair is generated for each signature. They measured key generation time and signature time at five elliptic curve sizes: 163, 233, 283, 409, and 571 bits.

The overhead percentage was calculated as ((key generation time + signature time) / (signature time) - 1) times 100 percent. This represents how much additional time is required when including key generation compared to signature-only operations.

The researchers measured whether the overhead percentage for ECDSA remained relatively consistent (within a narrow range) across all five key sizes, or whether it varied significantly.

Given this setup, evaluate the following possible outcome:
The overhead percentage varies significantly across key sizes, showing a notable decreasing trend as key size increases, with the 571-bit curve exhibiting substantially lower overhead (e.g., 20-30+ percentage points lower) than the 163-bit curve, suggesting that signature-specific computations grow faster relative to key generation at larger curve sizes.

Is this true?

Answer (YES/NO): NO